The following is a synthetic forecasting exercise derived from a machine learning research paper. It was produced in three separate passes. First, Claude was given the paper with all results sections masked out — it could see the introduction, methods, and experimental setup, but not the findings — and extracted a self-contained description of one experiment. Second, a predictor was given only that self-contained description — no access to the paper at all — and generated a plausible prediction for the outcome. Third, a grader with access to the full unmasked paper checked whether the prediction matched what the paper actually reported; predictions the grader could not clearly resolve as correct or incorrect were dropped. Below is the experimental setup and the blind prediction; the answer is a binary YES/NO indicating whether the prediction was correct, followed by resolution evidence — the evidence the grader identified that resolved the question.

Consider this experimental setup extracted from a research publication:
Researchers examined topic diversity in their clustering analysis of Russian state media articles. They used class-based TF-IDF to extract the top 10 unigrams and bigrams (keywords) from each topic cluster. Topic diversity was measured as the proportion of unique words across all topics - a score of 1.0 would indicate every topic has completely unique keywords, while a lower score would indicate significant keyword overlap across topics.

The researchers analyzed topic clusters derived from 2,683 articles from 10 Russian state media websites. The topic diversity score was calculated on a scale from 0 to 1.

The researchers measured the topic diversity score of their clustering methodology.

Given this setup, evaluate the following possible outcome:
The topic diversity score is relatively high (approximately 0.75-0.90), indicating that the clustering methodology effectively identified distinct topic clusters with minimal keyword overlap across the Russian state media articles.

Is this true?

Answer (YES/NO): YES